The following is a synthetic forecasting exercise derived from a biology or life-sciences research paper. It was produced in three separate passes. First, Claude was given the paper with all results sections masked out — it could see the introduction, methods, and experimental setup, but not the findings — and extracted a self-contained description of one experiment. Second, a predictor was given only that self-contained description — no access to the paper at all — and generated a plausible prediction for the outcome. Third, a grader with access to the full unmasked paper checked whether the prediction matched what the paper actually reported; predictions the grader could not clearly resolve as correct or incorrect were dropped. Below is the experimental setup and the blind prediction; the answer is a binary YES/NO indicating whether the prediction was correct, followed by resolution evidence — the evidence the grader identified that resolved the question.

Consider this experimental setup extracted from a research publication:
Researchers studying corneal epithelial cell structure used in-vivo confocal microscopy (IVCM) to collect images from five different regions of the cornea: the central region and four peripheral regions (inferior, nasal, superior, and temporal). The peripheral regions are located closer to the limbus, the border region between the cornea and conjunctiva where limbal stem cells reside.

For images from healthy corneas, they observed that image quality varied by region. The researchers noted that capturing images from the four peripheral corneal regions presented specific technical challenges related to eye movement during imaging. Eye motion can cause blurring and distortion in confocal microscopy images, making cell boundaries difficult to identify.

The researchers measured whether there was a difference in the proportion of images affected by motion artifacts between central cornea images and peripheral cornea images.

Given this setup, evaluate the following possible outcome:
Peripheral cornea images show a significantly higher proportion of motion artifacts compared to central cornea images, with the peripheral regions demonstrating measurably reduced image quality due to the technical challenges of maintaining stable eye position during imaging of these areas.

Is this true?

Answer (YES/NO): YES